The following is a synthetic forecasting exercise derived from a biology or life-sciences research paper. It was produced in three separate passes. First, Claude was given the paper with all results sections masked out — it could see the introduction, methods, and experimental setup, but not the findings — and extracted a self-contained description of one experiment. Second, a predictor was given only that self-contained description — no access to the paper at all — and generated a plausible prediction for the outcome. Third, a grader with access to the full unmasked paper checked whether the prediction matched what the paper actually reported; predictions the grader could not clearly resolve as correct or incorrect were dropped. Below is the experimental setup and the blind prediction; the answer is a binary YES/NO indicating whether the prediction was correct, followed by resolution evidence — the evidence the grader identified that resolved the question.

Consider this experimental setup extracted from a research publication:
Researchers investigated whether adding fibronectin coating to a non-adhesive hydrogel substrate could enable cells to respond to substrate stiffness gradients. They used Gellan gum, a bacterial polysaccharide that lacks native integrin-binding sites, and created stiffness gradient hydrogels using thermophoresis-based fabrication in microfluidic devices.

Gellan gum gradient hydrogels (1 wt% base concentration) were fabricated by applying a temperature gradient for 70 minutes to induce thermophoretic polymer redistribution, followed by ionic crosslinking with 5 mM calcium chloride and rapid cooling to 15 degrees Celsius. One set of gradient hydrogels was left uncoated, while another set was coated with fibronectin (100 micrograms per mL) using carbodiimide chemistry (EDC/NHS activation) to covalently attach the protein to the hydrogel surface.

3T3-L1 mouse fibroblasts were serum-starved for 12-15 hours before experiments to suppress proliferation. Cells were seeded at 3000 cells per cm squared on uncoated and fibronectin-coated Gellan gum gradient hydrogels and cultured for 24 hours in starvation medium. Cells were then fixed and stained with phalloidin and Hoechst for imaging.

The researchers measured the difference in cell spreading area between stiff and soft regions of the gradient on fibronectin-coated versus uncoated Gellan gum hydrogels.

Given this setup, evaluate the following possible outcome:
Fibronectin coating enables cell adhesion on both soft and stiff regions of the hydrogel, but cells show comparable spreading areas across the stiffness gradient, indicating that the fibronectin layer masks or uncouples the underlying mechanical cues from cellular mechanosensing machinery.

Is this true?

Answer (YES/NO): YES